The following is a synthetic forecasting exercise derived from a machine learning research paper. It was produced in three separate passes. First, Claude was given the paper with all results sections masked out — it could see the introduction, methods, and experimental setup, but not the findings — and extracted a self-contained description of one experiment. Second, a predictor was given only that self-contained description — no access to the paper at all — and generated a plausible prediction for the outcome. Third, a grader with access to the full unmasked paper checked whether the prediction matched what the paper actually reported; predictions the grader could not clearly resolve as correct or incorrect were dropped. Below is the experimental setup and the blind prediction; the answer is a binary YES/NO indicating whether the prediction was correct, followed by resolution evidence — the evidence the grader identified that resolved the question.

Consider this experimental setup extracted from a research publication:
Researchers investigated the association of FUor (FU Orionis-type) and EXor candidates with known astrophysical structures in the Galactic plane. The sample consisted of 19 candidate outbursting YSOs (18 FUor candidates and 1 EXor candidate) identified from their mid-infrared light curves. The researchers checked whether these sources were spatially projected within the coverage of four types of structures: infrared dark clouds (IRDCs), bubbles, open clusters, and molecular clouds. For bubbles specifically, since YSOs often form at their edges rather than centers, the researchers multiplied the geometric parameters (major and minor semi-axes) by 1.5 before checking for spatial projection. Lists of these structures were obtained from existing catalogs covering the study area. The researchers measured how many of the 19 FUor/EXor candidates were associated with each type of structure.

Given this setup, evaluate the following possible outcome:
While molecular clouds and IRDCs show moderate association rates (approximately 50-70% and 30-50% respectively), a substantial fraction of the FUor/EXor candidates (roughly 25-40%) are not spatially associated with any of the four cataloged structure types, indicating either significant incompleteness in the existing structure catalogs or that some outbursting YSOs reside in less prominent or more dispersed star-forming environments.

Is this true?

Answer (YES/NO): NO